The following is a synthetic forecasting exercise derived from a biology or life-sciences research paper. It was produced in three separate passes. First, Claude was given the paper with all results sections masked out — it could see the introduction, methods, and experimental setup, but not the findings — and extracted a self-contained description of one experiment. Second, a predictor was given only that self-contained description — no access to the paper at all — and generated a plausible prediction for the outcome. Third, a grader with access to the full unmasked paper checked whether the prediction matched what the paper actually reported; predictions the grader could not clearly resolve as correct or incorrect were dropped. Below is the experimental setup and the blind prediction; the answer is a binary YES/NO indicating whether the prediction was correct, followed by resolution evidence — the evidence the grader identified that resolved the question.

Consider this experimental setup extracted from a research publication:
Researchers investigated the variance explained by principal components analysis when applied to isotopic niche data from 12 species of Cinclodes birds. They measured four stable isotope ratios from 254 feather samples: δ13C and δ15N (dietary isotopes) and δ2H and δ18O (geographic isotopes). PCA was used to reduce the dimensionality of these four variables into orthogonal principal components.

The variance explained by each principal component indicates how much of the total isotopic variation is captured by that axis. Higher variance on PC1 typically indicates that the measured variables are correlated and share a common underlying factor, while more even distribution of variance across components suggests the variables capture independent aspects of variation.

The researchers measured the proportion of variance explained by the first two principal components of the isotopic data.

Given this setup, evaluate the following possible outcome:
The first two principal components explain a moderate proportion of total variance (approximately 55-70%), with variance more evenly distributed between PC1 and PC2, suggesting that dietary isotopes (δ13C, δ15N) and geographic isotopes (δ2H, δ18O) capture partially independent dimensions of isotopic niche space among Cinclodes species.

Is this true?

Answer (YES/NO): NO